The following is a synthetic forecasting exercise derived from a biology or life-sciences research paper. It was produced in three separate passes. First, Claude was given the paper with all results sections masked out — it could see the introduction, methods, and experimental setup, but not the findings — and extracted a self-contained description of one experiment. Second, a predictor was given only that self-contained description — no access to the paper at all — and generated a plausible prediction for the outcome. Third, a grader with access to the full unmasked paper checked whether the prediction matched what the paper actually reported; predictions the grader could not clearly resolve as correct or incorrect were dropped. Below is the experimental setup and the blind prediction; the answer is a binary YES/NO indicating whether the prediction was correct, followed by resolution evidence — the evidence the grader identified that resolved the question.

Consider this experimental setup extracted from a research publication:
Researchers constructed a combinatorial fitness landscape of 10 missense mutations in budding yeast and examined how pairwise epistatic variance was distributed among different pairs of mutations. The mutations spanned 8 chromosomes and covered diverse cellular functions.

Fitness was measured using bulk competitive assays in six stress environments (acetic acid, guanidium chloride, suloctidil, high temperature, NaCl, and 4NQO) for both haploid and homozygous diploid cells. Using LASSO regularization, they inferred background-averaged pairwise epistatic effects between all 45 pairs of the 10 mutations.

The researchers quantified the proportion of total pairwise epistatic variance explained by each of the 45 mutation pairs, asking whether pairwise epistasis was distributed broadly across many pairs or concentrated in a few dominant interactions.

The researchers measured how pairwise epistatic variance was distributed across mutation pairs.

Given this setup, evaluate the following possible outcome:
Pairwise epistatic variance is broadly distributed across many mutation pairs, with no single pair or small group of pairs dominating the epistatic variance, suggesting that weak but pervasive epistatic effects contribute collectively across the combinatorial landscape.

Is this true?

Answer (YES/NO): NO